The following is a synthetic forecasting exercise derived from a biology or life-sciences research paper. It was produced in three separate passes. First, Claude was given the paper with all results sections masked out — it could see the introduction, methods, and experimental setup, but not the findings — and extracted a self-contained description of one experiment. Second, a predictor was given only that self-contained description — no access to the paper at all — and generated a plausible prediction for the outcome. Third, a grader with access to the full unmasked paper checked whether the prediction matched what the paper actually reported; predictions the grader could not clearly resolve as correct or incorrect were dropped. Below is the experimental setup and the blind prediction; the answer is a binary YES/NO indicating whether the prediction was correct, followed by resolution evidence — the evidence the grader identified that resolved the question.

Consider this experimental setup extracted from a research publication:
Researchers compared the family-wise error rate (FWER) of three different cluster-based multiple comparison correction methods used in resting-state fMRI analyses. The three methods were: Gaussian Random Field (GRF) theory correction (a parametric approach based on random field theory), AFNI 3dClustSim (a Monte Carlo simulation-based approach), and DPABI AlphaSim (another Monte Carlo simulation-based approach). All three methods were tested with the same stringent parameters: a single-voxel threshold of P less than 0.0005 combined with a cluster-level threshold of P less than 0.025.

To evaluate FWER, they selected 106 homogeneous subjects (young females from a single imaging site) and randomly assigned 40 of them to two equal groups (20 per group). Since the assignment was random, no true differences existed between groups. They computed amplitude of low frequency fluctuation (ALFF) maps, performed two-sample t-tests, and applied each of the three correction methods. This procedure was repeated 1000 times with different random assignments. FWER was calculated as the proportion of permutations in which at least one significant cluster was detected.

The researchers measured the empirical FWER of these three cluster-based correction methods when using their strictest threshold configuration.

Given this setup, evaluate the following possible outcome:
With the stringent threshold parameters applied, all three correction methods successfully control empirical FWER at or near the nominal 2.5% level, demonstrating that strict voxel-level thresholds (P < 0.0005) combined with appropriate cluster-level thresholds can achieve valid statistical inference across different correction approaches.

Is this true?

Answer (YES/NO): NO